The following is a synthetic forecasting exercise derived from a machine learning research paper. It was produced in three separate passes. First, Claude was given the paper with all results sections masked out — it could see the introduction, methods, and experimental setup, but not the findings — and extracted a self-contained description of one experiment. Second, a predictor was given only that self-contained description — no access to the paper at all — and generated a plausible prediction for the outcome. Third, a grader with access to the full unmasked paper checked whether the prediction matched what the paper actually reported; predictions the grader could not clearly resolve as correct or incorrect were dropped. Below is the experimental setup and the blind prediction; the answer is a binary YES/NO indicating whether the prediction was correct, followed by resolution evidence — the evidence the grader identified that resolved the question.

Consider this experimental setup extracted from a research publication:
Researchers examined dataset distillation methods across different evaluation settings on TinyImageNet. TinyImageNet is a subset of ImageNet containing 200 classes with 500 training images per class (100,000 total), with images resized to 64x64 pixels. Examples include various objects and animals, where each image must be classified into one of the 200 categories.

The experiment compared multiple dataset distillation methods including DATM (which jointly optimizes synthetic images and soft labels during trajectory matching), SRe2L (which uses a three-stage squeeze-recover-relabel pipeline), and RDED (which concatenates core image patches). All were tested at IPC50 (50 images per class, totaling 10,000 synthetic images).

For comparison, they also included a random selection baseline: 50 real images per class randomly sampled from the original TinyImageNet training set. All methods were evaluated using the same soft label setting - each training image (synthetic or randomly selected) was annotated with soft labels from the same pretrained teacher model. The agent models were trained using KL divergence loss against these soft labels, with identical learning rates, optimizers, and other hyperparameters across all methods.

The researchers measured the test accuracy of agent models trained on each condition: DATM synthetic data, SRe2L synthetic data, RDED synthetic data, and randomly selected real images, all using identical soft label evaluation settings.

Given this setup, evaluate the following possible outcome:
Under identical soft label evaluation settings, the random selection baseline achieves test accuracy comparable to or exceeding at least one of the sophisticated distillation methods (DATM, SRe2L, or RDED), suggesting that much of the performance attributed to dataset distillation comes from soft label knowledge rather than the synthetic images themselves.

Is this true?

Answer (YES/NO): YES